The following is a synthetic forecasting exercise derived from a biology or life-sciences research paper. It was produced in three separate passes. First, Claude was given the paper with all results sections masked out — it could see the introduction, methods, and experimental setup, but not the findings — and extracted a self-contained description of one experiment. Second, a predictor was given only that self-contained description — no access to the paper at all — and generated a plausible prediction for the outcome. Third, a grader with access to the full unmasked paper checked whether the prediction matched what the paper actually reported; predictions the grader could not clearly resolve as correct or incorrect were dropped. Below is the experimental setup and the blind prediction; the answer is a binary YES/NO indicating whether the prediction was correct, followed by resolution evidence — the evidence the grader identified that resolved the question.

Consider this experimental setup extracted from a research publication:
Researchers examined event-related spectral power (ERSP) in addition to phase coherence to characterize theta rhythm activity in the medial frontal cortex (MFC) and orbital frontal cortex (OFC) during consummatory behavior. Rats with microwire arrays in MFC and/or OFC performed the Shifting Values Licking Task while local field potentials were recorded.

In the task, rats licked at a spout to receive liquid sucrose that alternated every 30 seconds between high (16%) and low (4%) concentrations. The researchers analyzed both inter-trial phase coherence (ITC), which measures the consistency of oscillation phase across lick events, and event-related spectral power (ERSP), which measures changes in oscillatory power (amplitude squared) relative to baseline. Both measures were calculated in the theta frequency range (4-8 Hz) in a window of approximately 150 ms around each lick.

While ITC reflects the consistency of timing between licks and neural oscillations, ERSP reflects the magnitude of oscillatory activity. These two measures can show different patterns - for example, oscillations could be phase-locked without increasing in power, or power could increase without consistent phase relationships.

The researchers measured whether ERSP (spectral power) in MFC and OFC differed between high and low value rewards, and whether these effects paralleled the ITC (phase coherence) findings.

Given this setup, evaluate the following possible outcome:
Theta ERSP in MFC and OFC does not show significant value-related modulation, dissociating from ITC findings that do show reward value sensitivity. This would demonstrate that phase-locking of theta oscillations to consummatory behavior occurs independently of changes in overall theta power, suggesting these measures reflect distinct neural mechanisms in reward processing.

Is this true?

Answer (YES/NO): NO